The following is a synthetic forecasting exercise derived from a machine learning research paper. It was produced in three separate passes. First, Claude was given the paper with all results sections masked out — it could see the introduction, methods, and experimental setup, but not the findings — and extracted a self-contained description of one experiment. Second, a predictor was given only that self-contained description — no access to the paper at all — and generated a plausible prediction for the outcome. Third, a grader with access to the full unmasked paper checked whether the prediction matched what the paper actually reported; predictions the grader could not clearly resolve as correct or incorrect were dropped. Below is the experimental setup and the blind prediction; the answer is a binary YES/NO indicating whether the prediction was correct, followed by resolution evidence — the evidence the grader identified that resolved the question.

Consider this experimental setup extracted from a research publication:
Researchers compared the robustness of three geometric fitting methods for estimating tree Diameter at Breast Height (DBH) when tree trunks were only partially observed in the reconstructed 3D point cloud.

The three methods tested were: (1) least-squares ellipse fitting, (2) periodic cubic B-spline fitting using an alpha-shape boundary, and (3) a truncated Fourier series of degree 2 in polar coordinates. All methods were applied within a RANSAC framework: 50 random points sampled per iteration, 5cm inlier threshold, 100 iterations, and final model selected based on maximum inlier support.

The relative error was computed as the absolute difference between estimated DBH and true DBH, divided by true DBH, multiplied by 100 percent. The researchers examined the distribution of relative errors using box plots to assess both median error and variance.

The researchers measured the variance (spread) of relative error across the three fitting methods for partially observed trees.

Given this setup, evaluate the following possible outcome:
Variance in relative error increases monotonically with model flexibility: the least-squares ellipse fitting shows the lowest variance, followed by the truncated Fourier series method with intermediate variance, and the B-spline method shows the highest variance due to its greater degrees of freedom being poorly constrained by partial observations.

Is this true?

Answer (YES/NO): NO